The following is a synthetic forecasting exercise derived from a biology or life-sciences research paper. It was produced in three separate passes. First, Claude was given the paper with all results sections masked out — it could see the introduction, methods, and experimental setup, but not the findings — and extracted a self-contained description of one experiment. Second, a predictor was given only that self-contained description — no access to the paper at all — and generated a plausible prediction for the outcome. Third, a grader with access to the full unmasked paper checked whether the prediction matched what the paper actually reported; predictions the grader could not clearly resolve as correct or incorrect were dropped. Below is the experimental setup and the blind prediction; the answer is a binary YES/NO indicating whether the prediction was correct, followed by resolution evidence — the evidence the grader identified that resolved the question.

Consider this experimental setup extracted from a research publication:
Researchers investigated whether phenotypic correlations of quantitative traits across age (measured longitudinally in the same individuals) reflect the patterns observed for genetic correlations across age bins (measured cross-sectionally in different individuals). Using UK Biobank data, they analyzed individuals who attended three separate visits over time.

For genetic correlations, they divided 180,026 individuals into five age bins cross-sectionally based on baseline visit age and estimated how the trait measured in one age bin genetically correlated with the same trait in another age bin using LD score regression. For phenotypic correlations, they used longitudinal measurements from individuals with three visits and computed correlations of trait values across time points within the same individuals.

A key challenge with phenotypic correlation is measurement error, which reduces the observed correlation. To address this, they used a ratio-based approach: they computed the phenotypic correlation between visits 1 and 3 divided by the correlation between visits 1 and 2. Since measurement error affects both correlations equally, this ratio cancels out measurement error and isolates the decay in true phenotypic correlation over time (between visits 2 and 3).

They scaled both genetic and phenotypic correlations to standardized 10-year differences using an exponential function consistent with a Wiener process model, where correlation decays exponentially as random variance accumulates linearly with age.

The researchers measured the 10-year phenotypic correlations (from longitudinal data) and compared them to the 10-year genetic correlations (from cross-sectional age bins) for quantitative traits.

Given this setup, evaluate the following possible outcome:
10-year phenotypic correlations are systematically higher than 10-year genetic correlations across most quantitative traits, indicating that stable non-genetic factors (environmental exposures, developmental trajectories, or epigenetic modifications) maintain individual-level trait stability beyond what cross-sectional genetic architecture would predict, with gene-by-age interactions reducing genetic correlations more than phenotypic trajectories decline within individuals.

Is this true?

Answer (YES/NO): NO